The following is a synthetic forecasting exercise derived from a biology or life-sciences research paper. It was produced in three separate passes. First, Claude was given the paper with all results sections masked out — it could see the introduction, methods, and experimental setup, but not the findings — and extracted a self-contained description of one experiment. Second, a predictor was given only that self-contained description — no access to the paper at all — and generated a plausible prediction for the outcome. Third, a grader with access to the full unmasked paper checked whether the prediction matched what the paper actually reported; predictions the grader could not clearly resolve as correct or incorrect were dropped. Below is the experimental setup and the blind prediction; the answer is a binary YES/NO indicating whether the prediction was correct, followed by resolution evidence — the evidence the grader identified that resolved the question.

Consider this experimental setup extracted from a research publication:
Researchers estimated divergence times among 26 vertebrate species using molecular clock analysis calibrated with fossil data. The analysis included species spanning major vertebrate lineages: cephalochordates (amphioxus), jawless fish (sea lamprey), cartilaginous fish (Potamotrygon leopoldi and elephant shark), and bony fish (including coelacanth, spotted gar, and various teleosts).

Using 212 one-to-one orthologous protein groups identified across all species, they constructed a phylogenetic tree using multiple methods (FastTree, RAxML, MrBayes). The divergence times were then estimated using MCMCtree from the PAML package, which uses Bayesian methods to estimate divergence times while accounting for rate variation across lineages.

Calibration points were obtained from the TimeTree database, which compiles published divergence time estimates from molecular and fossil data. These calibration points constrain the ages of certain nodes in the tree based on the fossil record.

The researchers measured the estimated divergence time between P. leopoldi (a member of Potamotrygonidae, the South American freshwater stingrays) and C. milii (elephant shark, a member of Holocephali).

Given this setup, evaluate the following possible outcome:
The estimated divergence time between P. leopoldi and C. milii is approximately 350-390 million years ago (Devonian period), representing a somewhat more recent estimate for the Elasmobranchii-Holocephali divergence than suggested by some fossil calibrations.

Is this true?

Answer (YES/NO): NO